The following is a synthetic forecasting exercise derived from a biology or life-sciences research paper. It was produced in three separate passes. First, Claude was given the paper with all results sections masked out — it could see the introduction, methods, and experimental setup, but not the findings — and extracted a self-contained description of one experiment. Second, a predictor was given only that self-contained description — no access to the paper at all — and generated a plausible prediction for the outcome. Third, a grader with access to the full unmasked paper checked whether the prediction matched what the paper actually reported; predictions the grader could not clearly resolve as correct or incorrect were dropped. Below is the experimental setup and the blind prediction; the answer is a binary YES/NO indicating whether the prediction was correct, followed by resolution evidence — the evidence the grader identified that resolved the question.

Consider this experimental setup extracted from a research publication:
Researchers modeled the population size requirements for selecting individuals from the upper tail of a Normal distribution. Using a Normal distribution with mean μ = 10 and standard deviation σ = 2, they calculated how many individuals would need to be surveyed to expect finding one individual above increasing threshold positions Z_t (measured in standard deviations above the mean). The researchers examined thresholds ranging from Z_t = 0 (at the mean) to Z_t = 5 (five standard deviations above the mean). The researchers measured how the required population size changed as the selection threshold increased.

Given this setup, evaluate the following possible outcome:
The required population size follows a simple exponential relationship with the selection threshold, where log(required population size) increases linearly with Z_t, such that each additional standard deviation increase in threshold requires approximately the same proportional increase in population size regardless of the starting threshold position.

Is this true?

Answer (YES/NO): NO